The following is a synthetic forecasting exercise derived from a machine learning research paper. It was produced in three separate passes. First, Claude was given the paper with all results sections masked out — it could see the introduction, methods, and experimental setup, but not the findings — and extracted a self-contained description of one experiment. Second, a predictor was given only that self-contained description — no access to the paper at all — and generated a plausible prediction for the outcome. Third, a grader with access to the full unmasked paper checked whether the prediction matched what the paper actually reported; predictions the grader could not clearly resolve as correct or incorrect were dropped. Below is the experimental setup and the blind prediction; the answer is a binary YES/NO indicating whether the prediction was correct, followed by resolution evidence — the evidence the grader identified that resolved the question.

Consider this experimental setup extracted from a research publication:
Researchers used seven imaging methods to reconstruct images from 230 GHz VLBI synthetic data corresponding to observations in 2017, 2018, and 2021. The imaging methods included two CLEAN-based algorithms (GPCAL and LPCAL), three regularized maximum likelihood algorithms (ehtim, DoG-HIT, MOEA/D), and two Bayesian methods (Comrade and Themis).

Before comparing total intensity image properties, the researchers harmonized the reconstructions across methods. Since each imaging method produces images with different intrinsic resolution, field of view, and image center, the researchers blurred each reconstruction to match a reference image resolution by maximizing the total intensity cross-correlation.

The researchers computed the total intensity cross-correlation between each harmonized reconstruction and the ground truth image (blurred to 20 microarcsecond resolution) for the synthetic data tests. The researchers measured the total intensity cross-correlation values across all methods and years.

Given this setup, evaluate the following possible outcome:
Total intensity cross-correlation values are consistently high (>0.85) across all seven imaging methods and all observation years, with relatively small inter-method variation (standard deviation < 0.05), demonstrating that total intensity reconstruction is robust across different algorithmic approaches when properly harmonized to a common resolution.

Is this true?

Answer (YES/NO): YES